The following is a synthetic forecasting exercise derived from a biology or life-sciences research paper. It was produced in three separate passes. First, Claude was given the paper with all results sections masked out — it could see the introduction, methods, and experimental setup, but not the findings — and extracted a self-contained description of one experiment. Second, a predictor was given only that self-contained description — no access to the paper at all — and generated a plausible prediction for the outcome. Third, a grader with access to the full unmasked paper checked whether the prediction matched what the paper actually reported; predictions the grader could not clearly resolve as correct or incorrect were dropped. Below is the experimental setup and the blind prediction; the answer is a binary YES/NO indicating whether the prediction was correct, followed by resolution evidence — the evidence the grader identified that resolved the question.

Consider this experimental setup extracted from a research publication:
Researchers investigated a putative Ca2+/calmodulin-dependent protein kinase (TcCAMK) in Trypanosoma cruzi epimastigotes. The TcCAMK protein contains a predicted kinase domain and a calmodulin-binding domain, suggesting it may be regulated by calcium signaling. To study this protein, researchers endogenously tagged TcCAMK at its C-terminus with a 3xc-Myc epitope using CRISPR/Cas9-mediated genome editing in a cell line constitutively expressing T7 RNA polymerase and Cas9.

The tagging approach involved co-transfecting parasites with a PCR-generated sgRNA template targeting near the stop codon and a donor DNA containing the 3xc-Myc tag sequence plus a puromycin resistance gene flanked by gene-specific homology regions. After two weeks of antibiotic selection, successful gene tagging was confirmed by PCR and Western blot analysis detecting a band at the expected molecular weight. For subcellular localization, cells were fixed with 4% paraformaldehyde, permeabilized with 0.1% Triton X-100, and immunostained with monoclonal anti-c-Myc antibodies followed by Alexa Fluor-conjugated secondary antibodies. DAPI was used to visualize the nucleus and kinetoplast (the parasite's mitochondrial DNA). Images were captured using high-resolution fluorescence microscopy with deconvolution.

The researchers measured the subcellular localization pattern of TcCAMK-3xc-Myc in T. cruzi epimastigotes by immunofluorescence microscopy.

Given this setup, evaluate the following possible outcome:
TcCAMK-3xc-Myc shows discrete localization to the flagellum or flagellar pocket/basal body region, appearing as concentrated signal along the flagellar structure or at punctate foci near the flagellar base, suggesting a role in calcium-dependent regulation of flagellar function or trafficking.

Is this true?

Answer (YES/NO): NO